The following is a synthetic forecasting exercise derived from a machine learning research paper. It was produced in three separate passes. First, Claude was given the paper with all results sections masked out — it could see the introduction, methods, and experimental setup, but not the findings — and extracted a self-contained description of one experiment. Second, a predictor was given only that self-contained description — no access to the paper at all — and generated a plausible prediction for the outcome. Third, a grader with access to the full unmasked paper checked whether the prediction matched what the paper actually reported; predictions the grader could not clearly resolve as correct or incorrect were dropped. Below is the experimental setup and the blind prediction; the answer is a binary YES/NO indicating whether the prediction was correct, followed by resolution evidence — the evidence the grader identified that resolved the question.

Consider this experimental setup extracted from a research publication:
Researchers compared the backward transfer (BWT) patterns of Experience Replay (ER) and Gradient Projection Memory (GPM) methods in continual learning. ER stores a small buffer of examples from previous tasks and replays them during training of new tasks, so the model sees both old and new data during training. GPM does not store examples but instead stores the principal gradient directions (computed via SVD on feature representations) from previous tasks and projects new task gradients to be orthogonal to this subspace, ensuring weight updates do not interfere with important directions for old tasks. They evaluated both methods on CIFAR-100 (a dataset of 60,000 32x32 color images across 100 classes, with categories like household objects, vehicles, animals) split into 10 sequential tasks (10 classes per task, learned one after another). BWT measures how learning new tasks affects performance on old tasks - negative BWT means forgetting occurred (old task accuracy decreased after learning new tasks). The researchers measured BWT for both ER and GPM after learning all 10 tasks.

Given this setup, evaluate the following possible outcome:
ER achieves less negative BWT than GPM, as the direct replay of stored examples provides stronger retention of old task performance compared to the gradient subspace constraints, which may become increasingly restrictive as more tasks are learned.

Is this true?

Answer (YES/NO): NO